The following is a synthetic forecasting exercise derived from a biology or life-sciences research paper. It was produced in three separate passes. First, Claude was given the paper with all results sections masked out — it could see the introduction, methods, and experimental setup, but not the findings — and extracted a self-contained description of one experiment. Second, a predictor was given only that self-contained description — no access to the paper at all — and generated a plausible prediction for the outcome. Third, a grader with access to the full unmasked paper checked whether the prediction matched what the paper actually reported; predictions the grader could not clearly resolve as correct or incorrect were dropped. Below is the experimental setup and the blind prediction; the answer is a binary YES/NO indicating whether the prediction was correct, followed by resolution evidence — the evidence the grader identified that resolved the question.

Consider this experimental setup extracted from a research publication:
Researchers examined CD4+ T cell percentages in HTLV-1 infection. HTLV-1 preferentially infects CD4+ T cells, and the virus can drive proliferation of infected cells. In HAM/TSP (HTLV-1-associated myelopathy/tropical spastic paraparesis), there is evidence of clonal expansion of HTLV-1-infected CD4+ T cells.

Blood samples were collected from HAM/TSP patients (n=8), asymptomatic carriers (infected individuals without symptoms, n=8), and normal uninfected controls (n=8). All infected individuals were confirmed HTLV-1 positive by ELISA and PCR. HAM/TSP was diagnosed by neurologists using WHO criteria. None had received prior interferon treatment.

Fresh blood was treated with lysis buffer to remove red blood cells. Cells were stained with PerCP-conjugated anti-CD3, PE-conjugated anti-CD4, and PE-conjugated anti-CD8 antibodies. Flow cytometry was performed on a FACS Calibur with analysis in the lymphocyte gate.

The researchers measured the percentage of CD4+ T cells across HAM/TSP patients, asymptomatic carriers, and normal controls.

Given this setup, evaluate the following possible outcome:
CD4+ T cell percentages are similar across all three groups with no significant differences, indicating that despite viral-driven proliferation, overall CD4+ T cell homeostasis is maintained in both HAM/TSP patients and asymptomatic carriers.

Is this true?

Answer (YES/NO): YES